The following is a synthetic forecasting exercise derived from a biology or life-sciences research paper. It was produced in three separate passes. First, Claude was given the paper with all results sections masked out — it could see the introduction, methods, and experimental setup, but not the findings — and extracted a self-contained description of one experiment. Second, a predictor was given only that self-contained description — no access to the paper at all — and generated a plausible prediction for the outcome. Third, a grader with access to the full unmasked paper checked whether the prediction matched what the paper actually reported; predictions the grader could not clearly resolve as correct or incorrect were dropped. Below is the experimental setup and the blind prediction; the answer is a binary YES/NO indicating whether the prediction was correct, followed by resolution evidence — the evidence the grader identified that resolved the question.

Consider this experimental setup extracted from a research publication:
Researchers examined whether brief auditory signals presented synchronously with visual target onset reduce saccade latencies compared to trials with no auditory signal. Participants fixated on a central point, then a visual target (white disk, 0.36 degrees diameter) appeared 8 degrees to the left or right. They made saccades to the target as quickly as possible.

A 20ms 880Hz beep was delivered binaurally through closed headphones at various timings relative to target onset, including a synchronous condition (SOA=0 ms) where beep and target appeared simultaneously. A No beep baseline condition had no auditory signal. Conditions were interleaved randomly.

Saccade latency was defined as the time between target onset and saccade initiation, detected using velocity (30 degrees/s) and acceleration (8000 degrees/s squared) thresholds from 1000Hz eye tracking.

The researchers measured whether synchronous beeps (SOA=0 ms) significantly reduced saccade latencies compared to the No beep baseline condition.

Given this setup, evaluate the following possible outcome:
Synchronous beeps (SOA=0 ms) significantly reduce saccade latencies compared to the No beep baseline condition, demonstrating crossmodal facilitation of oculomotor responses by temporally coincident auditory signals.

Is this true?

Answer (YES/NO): YES